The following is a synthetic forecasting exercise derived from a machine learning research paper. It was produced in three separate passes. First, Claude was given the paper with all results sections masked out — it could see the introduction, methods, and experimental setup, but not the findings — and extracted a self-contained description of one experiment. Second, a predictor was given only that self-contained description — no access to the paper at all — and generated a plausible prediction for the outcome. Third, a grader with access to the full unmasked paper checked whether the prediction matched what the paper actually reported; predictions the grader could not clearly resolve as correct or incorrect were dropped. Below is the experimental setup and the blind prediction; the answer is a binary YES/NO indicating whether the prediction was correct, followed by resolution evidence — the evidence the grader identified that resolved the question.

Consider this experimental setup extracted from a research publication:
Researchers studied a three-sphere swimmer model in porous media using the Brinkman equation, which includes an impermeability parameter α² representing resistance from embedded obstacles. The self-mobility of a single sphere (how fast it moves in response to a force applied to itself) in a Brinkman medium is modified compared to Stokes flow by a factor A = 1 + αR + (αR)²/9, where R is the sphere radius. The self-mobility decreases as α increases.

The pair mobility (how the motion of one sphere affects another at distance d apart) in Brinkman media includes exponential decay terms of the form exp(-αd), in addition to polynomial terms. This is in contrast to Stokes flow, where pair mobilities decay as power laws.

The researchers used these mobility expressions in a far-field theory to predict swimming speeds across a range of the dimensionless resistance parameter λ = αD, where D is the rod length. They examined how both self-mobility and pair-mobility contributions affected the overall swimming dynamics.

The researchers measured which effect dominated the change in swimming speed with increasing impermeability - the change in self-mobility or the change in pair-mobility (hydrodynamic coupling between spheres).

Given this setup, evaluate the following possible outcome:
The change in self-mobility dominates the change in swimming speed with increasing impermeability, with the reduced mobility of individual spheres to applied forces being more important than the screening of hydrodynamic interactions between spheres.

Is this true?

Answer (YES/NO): NO